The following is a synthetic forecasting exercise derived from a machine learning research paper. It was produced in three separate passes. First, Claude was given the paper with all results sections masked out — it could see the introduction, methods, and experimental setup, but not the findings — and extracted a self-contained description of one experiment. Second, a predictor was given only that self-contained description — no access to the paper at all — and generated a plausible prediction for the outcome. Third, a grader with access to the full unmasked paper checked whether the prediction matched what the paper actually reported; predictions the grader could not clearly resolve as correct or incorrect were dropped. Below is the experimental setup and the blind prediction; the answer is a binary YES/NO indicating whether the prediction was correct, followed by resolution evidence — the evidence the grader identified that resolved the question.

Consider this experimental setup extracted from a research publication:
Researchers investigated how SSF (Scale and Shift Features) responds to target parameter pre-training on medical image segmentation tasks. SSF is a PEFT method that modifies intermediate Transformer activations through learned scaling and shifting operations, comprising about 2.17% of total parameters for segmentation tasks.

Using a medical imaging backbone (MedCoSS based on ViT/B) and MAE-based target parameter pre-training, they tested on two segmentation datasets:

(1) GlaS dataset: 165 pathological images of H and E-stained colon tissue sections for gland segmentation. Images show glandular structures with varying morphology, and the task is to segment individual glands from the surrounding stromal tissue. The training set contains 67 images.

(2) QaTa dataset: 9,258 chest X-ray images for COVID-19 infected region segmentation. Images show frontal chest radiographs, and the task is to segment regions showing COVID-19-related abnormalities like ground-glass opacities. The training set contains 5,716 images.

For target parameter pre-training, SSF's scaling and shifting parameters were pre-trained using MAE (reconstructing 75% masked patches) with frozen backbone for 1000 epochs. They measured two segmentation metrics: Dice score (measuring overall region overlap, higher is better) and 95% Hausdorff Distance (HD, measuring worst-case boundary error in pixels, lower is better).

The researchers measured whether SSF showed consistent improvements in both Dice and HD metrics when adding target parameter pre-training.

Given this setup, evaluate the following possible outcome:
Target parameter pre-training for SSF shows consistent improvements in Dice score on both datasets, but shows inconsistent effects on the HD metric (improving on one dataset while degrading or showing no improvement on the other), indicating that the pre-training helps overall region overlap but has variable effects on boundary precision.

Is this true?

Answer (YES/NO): NO